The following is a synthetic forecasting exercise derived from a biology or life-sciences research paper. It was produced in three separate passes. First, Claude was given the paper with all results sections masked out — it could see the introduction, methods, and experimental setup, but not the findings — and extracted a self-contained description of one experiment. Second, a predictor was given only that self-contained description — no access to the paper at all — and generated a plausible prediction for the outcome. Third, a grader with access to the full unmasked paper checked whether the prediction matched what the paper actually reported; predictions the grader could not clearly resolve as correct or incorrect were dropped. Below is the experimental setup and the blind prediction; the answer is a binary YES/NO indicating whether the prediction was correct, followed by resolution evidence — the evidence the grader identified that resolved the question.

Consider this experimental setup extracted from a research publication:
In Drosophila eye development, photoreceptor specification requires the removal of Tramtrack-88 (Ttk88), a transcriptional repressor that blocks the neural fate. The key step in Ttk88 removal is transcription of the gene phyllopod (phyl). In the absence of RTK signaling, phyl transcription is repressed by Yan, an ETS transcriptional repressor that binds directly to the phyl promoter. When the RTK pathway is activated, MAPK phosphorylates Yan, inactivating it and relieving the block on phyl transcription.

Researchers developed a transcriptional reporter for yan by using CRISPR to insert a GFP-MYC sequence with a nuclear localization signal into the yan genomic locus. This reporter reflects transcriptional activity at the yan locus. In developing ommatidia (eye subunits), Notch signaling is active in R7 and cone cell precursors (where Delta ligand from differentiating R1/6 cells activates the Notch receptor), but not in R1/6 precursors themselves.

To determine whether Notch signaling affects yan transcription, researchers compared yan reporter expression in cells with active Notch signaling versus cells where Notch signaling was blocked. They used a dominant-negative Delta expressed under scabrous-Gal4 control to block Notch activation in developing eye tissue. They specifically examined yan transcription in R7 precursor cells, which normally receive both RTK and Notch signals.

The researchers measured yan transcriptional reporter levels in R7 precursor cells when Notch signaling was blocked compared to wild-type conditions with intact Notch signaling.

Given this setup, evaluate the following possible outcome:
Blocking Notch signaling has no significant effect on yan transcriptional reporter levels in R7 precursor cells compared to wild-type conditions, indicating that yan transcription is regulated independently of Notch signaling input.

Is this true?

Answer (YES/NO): NO